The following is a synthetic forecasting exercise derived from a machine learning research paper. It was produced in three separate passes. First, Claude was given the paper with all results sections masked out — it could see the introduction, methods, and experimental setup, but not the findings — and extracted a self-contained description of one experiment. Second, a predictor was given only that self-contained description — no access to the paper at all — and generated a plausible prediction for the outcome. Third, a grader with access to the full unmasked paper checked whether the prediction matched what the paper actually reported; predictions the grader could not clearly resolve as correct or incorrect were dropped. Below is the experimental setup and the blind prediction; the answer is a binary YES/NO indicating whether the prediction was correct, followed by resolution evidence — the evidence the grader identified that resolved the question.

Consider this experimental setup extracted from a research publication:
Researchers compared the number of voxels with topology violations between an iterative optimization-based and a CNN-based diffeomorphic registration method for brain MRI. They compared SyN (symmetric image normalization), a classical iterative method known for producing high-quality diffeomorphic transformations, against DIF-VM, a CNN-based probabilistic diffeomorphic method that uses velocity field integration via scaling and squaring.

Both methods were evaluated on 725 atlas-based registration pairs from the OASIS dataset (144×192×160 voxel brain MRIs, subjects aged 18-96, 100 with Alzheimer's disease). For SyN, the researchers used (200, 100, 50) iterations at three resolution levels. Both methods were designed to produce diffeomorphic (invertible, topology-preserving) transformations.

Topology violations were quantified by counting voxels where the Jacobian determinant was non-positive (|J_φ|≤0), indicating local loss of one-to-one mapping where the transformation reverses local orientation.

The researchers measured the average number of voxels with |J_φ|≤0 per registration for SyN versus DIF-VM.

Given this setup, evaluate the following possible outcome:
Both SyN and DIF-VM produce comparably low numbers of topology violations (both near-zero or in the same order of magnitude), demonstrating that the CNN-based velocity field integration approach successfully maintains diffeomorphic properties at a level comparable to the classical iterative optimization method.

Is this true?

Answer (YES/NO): NO